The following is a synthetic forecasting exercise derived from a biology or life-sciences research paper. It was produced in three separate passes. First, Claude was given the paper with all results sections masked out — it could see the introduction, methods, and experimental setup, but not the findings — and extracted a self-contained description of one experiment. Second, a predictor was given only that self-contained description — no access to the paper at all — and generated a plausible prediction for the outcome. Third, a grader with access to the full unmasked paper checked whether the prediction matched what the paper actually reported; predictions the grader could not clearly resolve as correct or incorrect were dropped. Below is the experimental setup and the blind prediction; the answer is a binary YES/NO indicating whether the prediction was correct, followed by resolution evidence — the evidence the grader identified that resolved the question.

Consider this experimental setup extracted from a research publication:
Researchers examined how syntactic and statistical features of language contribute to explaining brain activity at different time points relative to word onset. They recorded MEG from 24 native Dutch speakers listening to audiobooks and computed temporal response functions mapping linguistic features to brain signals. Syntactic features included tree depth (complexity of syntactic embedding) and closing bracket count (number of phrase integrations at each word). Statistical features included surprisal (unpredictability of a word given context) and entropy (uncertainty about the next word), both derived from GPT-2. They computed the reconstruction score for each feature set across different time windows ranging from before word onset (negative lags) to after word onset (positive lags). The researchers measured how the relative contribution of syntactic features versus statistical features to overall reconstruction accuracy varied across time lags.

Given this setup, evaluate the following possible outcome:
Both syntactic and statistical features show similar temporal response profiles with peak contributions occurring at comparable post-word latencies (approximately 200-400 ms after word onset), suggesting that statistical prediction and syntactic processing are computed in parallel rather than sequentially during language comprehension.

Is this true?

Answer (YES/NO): NO